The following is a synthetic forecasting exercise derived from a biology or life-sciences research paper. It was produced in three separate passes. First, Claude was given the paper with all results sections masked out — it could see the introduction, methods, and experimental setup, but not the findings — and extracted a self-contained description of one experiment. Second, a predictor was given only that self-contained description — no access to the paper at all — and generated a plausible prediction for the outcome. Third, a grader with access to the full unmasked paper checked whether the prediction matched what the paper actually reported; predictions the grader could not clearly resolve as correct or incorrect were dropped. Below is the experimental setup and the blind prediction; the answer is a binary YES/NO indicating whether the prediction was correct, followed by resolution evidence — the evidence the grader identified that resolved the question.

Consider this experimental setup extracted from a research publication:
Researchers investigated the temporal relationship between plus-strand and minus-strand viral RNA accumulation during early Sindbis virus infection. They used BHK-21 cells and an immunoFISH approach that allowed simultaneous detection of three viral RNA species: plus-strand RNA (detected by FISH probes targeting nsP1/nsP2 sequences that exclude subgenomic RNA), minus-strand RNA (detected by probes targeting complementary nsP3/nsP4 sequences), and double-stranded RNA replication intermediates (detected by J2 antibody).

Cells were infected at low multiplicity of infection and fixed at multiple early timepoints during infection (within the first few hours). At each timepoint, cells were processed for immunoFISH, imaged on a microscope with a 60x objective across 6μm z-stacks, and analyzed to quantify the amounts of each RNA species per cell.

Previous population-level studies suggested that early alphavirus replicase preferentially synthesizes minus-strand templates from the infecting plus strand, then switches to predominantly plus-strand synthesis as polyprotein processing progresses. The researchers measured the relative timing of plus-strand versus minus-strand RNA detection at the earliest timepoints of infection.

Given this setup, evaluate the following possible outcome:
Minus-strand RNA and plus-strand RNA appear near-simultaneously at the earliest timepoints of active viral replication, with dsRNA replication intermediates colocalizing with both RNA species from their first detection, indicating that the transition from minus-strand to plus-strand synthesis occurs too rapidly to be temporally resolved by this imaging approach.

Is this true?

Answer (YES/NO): NO